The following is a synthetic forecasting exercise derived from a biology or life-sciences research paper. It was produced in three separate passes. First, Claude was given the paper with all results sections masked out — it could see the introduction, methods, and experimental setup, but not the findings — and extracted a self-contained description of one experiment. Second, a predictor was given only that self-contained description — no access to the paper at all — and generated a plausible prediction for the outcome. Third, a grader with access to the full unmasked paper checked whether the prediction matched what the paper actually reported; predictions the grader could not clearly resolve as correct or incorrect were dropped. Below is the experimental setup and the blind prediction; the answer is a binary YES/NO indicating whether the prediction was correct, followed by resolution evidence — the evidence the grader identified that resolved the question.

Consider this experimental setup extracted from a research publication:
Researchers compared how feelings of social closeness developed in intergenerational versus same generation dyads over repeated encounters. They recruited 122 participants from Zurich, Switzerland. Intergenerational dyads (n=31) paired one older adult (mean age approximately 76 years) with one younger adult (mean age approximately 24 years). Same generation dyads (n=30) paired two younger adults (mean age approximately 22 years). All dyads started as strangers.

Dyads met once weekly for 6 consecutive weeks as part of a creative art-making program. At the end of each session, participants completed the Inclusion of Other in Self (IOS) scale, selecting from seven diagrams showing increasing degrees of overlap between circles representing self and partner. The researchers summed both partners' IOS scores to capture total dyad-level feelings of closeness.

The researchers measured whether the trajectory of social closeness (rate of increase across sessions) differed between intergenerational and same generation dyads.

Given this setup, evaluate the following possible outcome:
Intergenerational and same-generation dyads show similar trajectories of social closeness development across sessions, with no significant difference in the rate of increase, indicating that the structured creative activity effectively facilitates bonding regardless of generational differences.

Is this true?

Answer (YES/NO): YES